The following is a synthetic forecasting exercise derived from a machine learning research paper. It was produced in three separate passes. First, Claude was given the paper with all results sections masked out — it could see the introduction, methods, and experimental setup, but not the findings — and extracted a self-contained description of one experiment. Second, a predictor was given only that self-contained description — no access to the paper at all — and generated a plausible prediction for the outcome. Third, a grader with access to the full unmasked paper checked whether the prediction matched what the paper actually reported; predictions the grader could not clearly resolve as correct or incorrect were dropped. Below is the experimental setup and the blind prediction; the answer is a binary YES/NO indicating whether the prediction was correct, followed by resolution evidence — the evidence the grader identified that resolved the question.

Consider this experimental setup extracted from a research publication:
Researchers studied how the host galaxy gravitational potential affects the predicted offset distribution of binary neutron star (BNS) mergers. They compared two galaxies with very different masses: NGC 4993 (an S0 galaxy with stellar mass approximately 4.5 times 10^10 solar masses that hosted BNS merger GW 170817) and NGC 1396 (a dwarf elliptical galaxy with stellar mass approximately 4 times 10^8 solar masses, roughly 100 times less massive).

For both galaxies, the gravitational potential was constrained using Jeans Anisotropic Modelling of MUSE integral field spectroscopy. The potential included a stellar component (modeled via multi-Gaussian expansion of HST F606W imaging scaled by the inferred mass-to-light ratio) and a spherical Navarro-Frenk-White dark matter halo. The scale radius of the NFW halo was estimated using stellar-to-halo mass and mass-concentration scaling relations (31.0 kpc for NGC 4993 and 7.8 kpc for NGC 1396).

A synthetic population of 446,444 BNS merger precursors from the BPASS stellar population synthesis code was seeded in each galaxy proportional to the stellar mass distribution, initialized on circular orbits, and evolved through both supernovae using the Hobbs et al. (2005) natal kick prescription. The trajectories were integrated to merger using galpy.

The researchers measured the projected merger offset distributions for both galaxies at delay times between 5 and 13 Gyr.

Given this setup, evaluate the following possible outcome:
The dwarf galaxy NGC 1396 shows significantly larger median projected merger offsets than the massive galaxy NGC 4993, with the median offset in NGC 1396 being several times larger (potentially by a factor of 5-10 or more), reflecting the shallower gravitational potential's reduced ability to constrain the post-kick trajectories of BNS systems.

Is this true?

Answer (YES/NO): YES